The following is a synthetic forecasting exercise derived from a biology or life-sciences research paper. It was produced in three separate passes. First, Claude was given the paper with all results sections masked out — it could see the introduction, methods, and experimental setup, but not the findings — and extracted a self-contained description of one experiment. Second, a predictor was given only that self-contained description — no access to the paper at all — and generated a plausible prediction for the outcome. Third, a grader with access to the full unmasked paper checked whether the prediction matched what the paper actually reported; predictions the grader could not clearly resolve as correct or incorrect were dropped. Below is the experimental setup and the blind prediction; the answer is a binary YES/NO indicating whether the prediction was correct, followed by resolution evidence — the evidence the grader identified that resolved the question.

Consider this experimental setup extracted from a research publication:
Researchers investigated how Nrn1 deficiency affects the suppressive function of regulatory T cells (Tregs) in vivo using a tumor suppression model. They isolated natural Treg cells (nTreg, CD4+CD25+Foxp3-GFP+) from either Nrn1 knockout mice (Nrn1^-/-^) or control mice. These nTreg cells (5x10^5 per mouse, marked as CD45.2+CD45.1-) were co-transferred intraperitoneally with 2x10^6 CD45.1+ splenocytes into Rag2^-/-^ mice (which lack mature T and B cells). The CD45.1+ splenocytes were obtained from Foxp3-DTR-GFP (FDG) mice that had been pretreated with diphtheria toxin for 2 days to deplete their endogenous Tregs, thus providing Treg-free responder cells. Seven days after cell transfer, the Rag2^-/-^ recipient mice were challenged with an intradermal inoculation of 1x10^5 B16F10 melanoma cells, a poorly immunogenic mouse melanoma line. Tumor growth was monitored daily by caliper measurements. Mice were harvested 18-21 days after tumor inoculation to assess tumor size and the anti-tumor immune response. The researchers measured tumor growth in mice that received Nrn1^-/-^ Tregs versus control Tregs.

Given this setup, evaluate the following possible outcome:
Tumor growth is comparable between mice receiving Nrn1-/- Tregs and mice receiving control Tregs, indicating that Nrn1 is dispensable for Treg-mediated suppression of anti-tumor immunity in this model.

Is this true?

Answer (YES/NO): NO